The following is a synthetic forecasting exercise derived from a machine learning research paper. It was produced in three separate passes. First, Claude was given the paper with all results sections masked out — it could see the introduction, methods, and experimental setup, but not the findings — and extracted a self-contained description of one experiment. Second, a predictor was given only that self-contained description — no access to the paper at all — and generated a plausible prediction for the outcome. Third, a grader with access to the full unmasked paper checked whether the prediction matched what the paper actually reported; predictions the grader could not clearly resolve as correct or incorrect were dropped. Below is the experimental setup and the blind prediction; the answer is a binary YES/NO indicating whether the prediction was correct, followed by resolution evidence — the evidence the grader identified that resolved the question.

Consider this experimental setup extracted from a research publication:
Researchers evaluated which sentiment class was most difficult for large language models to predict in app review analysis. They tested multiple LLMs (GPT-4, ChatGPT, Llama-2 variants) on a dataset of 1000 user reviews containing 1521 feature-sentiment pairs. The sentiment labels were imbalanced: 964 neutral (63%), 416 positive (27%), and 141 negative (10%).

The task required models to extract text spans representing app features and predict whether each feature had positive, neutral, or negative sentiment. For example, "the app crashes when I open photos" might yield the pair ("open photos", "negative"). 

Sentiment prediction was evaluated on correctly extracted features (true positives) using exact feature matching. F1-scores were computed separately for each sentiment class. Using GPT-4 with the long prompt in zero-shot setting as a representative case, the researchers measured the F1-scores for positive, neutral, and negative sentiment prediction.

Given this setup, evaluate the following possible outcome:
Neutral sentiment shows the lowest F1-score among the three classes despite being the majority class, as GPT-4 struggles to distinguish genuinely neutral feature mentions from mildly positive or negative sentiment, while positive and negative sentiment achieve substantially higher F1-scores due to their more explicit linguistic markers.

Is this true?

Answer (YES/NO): NO